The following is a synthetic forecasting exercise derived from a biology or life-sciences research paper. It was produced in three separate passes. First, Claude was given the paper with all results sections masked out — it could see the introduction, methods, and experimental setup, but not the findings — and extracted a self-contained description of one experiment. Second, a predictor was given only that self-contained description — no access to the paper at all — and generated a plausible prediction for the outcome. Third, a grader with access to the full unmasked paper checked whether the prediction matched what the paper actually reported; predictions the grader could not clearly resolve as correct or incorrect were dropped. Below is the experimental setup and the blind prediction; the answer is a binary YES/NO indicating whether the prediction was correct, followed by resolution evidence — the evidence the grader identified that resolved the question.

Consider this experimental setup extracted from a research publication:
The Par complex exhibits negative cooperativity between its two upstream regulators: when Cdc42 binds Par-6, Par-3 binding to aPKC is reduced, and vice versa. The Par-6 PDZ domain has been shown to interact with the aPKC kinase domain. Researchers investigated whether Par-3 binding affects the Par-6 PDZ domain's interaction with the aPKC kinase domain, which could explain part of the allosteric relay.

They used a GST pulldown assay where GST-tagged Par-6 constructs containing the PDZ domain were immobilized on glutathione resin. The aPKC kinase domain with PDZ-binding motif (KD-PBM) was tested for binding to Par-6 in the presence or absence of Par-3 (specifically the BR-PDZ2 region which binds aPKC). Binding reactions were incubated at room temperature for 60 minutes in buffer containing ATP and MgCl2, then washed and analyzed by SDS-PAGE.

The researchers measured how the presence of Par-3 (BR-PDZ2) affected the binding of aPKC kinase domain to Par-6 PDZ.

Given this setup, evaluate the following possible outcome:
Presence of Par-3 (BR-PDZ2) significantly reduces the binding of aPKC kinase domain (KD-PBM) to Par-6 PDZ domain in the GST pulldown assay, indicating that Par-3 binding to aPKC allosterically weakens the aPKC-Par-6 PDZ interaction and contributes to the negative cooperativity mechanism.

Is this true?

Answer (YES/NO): NO